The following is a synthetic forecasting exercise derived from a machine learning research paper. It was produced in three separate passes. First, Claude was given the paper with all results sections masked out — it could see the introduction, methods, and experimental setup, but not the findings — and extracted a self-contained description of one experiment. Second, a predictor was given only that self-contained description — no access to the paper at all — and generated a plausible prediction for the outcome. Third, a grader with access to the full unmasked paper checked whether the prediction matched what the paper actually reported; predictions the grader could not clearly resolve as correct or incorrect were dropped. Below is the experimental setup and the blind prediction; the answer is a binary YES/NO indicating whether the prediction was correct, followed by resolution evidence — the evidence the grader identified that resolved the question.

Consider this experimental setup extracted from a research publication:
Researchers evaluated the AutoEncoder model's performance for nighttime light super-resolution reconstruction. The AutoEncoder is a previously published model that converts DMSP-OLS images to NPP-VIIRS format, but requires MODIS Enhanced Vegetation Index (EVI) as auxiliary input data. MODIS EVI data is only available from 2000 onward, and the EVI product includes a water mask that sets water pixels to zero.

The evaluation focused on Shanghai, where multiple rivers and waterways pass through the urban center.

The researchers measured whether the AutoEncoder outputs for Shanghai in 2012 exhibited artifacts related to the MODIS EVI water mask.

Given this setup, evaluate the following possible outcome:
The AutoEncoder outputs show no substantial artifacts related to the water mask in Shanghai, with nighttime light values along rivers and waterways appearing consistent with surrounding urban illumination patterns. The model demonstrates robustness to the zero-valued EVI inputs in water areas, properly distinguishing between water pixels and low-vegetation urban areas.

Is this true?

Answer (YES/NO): NO